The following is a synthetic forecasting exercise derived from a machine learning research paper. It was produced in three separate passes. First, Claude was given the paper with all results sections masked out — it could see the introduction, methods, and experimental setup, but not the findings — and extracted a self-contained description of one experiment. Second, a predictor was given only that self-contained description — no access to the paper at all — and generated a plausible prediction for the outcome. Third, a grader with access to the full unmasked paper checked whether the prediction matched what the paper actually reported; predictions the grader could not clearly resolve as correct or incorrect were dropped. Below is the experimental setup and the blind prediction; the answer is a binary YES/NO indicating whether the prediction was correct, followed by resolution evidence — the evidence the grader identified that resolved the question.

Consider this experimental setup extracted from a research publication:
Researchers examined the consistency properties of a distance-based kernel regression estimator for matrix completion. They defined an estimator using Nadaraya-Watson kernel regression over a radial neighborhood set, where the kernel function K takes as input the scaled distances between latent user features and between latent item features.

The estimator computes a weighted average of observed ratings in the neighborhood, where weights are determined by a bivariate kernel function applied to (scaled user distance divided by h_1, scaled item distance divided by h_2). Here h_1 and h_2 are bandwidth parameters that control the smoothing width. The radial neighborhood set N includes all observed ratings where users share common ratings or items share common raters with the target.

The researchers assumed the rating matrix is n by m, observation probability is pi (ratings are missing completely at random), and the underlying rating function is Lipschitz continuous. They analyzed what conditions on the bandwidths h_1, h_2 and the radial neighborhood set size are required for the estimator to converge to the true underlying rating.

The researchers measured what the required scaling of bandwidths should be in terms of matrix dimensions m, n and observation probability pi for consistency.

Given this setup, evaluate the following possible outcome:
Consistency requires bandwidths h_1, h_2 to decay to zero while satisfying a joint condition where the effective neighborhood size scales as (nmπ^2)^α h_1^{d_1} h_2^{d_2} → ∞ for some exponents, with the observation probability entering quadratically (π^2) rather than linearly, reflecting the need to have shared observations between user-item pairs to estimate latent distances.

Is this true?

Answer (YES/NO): NO